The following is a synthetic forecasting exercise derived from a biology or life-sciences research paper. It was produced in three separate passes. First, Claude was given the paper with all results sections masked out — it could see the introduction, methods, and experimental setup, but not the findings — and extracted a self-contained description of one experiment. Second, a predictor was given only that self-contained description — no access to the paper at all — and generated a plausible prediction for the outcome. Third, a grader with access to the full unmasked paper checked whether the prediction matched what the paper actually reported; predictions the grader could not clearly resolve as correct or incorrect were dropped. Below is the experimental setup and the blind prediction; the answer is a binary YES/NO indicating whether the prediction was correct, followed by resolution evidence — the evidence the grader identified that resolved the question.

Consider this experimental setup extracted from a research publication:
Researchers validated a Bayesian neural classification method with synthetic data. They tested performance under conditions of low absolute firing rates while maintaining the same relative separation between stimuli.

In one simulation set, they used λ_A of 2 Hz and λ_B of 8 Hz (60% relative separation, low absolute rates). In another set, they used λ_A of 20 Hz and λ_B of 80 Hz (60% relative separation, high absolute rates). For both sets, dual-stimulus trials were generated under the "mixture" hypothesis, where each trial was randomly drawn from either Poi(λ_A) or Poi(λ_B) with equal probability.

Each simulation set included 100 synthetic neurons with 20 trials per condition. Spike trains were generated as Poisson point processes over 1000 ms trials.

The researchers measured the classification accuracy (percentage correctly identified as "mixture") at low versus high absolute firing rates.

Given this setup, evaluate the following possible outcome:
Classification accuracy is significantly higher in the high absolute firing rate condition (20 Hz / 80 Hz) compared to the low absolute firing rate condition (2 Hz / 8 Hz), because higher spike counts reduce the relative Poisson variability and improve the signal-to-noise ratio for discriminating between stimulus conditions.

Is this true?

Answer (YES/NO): YES